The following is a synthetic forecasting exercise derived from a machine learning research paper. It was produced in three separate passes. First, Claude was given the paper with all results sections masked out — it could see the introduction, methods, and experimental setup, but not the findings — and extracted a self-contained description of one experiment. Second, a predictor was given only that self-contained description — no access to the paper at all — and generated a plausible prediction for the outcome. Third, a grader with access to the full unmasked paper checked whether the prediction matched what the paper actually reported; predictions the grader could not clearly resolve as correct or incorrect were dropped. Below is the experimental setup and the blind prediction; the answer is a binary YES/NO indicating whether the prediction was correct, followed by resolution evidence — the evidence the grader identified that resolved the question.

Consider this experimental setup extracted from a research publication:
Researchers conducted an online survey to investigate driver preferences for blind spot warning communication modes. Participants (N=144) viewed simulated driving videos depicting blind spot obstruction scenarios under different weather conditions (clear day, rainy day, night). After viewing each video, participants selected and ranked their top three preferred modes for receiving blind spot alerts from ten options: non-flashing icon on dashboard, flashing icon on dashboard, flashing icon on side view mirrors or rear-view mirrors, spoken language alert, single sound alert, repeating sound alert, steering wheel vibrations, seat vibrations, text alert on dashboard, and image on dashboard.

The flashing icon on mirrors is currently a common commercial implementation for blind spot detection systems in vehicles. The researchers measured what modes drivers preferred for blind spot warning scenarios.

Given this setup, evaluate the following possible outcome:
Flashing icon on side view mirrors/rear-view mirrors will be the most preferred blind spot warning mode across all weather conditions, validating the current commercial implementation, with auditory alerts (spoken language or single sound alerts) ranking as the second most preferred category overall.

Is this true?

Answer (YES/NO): NO